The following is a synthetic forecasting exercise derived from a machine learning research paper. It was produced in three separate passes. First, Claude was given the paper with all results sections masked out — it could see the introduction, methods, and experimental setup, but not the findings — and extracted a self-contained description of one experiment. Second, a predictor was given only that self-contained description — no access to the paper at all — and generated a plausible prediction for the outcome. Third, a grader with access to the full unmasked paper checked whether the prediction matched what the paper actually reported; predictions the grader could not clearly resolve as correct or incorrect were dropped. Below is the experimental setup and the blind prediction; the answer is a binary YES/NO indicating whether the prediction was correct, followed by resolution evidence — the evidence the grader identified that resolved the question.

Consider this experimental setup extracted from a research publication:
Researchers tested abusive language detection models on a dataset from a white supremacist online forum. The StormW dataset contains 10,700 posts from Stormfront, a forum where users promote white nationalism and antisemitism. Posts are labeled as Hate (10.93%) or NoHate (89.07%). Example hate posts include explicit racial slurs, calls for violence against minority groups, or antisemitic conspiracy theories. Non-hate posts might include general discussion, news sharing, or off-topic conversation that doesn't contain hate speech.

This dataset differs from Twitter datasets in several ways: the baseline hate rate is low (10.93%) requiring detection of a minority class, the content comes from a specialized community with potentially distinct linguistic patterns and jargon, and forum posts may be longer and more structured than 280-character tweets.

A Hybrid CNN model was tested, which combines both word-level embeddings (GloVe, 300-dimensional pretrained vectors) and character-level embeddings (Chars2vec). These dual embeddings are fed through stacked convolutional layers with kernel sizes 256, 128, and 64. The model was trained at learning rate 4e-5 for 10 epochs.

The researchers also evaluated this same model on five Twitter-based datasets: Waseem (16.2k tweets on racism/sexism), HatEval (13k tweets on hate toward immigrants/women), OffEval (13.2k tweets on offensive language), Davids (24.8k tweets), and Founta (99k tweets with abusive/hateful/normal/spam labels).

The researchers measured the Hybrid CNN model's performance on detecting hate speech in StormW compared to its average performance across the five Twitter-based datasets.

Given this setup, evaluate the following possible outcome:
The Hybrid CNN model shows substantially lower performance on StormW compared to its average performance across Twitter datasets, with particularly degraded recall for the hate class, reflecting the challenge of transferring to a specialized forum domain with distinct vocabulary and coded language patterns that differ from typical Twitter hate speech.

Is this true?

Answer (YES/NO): NO